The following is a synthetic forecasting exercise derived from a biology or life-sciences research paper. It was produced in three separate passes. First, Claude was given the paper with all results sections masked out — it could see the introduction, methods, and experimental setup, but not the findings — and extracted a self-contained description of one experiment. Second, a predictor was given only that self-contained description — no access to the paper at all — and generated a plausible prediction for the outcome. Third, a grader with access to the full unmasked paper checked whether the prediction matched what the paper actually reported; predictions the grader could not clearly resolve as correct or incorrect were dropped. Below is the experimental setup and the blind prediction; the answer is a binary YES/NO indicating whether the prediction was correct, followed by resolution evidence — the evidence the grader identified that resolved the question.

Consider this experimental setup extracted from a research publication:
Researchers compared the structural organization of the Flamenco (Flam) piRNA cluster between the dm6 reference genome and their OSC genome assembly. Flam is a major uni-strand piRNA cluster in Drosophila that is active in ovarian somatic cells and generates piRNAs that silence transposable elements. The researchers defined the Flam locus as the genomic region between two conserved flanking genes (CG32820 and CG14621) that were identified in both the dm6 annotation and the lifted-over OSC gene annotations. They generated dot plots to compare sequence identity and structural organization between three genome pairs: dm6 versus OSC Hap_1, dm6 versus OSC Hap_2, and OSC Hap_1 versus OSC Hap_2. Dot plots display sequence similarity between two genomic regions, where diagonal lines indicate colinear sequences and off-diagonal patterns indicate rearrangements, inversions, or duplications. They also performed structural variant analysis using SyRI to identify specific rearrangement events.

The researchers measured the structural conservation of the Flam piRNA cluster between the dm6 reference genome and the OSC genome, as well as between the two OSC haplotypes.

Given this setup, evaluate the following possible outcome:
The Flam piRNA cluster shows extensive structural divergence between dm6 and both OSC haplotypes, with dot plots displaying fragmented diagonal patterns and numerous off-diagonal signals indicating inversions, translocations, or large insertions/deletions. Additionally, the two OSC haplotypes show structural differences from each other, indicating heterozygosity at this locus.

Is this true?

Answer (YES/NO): YES